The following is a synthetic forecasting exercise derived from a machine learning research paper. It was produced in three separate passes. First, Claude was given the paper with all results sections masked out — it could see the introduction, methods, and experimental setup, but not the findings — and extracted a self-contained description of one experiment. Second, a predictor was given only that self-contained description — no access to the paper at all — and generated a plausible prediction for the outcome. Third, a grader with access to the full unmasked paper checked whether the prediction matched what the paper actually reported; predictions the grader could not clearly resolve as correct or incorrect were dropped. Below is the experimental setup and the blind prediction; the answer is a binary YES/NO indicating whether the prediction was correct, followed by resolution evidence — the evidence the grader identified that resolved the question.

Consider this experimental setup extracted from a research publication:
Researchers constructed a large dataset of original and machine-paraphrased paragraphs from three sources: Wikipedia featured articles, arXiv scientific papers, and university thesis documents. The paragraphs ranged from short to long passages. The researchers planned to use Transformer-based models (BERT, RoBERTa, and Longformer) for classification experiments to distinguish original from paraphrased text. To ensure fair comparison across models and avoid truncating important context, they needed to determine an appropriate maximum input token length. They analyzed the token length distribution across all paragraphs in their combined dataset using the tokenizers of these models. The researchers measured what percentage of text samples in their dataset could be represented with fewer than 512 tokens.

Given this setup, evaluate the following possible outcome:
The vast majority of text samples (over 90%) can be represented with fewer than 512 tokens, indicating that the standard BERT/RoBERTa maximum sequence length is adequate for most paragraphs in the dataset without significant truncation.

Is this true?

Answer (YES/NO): YES